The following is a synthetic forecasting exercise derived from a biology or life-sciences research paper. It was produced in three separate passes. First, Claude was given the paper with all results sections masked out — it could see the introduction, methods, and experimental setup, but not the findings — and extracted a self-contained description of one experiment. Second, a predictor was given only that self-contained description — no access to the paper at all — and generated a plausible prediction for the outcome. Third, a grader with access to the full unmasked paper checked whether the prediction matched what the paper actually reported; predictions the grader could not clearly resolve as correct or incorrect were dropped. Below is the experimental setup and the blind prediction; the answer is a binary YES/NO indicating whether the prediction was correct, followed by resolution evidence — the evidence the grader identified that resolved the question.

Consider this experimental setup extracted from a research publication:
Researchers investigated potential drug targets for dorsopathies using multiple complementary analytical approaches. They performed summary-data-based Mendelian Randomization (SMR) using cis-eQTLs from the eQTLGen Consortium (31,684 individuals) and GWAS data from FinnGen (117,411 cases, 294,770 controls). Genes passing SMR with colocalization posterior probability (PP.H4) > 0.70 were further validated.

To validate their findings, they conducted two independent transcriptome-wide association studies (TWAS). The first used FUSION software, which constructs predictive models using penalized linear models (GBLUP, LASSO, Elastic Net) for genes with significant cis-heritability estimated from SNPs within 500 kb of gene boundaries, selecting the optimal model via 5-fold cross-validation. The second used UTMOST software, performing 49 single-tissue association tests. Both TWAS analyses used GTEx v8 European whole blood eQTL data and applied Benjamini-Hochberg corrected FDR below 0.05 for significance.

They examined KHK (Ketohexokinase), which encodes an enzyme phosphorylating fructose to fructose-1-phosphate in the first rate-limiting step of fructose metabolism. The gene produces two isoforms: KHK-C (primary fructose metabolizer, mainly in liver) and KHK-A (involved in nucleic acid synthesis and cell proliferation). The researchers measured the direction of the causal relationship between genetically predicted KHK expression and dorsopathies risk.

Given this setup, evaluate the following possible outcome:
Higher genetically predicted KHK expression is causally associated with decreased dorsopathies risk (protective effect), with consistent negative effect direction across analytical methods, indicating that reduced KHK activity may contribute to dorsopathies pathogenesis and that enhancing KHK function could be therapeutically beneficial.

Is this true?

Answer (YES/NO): YES